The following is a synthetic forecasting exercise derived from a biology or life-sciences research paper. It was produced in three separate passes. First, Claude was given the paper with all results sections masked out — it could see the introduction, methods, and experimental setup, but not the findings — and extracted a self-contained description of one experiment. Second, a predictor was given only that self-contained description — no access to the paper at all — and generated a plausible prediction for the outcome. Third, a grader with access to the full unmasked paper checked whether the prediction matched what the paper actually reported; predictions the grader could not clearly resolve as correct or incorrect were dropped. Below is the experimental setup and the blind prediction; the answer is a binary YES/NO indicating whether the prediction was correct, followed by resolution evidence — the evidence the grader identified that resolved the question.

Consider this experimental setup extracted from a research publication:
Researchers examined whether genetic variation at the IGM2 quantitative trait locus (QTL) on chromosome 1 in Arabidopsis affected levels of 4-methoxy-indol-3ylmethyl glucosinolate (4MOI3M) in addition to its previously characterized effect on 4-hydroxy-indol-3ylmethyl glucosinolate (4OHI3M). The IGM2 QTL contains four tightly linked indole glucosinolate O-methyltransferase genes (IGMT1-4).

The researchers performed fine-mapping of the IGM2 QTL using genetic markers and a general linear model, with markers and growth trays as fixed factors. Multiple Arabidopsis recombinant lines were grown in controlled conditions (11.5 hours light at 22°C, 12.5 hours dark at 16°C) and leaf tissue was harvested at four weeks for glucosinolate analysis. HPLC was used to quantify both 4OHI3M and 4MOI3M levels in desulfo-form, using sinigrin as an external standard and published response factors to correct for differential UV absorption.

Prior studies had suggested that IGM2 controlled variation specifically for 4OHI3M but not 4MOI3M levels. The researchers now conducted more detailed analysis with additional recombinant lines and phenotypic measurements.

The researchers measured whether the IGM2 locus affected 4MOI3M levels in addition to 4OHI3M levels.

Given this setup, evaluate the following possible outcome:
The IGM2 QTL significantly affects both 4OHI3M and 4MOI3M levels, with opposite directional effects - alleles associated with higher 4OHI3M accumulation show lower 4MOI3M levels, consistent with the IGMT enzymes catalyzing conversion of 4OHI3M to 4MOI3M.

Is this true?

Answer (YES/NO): NO